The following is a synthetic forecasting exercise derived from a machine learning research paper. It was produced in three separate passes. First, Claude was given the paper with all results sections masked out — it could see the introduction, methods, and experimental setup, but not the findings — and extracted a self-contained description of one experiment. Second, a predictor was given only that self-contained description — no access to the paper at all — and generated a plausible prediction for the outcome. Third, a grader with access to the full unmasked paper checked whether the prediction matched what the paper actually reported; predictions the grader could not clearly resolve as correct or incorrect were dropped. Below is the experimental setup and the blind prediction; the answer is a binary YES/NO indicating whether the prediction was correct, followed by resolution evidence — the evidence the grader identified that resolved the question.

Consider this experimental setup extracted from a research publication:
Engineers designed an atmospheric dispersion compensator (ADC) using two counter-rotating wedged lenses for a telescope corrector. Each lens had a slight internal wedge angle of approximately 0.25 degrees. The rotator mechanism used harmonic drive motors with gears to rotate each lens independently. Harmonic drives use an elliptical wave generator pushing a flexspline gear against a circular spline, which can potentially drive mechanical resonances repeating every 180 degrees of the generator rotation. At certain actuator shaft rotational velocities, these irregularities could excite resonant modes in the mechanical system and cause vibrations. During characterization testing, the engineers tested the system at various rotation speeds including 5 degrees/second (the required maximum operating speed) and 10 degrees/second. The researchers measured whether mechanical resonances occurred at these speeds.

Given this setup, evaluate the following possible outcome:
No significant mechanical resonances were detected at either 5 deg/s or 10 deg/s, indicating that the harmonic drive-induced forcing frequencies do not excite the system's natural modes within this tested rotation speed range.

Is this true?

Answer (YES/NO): NO